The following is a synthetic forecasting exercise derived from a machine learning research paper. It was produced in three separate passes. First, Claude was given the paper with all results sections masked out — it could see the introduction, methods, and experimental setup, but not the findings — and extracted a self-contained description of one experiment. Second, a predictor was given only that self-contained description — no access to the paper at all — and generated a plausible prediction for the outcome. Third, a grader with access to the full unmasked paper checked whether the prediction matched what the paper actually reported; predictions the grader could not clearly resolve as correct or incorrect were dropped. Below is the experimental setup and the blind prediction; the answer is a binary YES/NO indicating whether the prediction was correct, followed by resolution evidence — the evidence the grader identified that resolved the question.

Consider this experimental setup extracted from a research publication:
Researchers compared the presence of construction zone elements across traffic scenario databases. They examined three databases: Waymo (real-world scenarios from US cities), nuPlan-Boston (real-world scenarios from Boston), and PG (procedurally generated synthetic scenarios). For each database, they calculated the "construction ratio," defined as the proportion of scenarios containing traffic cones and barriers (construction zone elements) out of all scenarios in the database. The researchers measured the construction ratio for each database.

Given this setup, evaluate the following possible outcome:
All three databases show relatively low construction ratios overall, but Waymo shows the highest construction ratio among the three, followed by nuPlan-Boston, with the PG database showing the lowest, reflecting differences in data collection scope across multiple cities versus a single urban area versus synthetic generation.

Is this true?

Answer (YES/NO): NO